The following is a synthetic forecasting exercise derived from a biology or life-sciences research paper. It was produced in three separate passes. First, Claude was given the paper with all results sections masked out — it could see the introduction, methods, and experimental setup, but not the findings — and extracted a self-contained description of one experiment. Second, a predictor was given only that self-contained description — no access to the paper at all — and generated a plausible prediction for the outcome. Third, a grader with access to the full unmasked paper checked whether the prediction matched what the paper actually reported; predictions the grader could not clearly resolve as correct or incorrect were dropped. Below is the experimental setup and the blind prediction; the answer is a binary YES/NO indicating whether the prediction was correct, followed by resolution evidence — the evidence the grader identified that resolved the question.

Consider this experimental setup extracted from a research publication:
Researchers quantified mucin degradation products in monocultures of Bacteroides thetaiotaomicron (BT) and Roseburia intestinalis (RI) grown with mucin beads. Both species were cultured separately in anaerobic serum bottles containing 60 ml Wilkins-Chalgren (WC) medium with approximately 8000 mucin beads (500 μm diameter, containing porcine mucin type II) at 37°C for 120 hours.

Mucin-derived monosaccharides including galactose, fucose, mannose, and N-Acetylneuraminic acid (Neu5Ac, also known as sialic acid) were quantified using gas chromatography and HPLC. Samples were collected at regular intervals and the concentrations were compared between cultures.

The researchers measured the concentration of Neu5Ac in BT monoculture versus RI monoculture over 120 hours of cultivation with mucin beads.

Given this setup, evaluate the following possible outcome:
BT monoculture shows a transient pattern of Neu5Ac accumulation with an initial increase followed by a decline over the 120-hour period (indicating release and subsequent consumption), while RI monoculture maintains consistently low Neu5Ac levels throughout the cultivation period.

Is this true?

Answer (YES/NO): NO